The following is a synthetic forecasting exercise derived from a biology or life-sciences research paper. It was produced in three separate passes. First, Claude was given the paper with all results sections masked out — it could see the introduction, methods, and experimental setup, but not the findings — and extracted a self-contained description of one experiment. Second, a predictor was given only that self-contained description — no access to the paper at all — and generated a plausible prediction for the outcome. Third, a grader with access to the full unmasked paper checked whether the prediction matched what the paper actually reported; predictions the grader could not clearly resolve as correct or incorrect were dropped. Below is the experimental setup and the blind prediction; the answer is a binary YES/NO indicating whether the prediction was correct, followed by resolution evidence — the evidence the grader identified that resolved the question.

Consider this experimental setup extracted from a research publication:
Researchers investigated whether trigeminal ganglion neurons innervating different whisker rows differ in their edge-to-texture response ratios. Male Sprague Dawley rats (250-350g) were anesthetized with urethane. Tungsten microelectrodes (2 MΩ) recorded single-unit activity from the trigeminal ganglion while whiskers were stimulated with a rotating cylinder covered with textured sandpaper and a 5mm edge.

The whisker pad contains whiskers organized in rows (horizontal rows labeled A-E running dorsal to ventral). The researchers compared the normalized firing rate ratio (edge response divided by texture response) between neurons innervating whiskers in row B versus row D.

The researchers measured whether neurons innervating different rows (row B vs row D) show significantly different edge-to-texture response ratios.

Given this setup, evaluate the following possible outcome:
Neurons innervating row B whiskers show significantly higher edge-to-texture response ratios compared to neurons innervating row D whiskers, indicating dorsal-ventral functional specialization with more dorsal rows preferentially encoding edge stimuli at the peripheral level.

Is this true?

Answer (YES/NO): NO